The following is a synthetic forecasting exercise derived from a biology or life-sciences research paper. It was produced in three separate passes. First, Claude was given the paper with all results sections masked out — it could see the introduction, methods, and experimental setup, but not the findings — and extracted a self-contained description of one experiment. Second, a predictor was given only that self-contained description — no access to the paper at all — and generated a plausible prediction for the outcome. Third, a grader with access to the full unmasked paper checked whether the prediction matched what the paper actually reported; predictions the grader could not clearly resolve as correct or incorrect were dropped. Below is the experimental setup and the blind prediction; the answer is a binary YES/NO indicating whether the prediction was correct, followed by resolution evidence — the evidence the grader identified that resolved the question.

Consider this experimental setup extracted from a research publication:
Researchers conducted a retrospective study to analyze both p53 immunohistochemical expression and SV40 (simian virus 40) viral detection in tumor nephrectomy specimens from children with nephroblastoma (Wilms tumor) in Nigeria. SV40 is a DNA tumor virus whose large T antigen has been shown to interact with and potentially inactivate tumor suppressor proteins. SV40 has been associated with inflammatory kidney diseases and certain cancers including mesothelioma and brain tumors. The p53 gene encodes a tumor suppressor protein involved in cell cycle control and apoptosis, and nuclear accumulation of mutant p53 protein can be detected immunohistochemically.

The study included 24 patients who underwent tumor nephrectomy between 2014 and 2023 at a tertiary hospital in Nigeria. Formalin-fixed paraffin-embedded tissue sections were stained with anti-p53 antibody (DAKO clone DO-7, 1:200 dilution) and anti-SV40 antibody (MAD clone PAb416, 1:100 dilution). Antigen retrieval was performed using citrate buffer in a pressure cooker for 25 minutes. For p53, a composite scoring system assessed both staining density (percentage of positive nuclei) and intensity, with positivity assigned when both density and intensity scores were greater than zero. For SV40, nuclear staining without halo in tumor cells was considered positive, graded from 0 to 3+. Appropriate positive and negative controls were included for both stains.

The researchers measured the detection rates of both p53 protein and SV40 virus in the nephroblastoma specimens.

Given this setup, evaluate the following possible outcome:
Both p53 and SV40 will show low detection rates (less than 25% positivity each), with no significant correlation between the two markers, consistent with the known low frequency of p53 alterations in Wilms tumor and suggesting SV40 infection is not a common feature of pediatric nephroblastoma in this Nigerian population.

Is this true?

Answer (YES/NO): NO